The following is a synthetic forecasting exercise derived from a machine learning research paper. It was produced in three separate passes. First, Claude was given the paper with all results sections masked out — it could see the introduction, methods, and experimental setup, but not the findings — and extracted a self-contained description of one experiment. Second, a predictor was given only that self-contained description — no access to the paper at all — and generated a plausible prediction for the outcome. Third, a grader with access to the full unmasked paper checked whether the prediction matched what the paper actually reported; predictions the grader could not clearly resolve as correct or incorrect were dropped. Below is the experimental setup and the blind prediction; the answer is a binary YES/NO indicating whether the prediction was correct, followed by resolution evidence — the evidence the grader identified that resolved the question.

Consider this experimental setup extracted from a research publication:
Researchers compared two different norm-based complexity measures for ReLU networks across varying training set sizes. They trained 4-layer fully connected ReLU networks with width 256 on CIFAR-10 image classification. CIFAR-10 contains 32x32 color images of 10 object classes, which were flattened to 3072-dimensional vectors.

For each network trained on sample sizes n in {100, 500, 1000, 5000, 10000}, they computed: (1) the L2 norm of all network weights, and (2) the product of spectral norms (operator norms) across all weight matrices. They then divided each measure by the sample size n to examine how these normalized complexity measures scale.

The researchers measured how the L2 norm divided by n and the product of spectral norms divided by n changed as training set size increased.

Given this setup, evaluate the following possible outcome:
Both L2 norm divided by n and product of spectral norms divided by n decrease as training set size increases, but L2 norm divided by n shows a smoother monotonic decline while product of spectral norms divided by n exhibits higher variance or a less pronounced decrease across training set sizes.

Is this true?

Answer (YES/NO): NO